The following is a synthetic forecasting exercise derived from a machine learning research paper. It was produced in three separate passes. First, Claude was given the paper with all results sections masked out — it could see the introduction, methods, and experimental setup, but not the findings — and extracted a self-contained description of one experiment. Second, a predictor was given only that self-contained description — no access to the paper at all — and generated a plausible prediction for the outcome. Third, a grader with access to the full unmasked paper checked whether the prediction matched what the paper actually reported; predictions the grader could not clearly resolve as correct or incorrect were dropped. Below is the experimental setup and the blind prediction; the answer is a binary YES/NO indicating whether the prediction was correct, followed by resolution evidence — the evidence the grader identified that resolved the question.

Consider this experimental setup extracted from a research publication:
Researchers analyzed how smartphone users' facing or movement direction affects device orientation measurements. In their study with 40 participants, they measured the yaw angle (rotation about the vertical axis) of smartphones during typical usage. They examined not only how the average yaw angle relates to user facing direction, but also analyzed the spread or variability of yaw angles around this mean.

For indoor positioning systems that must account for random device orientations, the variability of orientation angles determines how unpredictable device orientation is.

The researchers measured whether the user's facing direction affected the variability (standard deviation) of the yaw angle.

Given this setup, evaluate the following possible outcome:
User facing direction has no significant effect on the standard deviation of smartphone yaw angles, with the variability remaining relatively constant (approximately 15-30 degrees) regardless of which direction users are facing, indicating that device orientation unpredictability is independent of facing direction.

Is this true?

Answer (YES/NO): NO